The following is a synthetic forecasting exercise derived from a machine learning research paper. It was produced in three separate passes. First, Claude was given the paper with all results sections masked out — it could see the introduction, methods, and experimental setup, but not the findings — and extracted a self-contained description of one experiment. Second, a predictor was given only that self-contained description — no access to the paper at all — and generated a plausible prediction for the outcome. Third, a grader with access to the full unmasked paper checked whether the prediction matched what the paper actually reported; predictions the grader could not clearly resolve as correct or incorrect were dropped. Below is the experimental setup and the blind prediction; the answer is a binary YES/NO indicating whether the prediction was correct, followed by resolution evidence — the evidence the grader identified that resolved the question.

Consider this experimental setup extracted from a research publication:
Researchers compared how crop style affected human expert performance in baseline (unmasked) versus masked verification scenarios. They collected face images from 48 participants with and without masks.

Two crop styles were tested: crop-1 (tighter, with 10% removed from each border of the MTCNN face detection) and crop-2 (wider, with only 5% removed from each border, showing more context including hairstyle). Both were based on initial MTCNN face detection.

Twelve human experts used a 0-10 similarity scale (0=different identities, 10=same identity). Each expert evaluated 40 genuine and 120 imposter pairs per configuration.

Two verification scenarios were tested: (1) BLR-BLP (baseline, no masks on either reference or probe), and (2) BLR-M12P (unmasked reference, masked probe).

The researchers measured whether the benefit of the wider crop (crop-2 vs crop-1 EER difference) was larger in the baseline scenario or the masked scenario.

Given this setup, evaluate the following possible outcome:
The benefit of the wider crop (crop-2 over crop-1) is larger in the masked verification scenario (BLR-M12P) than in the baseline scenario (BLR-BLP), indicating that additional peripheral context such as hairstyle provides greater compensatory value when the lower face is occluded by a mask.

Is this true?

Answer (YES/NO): YES